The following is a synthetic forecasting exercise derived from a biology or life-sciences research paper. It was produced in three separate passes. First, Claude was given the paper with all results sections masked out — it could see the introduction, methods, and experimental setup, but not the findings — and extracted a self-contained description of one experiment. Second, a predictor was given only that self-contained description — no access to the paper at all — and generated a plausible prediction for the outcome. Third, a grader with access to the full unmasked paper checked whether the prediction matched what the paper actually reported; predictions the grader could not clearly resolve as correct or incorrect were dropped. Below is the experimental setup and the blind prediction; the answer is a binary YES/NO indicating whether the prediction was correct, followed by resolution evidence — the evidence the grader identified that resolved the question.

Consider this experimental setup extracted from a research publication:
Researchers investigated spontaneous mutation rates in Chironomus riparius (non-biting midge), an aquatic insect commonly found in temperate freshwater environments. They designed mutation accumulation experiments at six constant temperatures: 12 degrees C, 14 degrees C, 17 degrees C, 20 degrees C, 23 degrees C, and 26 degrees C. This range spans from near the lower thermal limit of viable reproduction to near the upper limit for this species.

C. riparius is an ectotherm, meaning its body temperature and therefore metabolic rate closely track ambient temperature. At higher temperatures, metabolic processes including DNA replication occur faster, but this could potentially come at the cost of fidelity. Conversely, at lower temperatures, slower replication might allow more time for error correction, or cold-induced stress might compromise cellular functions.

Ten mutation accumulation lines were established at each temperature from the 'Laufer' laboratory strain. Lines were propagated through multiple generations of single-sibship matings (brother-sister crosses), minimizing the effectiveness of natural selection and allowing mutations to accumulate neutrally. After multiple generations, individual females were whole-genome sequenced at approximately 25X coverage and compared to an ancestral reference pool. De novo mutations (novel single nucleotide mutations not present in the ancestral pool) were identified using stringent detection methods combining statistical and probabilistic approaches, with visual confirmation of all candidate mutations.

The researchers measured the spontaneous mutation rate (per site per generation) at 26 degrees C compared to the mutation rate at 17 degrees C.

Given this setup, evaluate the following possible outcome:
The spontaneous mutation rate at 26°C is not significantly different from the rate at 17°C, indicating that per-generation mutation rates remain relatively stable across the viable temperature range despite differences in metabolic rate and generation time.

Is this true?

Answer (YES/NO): NO